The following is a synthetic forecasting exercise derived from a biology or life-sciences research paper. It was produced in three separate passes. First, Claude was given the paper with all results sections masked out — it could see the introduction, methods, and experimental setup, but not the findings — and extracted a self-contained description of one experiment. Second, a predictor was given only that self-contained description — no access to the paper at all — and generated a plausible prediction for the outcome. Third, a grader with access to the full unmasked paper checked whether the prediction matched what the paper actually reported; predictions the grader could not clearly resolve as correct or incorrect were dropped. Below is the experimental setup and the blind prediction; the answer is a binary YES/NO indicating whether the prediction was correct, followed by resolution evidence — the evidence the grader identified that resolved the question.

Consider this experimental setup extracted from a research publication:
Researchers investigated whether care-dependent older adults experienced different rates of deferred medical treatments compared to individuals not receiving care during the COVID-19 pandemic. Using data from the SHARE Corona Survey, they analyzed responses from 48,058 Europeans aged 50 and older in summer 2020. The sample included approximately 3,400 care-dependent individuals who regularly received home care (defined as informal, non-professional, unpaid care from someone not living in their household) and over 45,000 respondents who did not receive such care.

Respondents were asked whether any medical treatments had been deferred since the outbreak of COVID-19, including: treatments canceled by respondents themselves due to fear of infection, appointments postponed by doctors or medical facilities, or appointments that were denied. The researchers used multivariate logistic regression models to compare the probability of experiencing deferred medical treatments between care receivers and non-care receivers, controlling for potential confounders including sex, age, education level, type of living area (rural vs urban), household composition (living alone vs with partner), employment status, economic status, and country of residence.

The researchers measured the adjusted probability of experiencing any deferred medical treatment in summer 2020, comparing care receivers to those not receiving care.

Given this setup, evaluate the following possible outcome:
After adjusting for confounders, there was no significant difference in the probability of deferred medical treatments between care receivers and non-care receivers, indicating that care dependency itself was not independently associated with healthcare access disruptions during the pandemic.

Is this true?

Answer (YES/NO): NO